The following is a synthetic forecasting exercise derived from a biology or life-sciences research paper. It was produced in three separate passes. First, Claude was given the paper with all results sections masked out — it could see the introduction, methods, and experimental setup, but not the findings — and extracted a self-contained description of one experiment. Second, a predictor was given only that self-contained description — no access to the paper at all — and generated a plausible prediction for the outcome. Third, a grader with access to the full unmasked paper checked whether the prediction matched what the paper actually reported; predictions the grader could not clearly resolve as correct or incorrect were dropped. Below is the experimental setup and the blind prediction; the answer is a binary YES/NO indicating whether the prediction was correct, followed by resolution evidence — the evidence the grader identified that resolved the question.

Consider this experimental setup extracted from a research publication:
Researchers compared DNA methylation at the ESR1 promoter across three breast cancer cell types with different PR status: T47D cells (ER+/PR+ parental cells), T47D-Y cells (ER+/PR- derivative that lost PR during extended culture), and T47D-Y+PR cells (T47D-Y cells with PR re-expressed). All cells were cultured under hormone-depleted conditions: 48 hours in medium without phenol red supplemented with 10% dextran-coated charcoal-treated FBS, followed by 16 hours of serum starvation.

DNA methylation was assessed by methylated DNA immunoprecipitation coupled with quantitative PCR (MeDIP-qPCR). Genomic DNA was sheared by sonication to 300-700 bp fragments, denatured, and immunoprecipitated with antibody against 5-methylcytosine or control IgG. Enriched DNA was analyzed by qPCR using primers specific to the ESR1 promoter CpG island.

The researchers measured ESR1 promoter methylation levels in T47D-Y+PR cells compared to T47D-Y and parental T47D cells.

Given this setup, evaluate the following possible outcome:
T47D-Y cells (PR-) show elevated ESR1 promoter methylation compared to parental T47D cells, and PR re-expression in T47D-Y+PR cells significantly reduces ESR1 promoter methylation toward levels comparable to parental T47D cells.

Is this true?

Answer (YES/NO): NO